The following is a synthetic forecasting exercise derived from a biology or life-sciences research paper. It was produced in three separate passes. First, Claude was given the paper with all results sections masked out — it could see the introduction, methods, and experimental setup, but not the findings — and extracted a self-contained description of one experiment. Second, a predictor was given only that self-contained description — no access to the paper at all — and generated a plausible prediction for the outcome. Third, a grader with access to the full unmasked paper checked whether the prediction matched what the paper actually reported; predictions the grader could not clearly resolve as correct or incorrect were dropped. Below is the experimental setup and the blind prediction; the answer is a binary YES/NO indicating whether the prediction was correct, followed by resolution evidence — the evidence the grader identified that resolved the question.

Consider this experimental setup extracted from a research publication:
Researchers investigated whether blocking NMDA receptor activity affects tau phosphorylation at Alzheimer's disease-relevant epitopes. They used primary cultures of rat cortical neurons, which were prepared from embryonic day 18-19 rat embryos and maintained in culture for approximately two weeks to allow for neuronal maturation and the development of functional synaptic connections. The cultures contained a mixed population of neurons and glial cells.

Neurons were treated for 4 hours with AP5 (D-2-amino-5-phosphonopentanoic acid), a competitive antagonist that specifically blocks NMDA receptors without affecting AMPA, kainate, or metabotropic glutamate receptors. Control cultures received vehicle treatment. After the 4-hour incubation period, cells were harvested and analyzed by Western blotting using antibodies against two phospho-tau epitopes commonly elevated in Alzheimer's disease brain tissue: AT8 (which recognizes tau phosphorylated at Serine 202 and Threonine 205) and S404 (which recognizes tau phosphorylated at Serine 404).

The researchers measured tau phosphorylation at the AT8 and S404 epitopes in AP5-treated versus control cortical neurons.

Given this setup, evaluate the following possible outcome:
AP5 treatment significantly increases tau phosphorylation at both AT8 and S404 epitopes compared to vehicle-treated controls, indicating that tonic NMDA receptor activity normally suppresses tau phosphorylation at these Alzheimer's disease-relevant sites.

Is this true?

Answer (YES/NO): YES